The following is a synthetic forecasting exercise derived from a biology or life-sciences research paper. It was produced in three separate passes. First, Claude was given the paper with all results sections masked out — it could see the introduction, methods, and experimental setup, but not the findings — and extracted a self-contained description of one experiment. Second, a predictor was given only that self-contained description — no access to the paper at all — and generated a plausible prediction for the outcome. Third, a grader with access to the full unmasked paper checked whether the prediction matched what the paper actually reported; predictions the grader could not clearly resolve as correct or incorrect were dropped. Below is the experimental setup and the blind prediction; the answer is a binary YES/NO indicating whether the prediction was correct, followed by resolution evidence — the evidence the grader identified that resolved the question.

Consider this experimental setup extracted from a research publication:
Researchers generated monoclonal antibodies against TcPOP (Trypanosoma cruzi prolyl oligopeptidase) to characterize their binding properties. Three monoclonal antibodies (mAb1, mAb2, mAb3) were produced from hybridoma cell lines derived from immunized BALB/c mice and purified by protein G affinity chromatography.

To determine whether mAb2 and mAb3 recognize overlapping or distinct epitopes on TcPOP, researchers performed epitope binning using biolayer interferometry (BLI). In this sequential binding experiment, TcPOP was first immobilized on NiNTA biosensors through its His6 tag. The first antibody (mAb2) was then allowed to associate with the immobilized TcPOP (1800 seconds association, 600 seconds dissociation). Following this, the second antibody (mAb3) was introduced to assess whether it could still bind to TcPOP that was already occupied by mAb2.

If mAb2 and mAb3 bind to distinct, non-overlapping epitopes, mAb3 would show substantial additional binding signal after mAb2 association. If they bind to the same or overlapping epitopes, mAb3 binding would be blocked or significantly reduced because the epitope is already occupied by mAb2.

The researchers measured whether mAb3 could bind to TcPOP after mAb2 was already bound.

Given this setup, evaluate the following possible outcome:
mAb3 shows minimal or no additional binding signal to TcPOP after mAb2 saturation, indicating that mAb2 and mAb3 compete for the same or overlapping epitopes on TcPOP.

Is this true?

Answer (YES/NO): NO